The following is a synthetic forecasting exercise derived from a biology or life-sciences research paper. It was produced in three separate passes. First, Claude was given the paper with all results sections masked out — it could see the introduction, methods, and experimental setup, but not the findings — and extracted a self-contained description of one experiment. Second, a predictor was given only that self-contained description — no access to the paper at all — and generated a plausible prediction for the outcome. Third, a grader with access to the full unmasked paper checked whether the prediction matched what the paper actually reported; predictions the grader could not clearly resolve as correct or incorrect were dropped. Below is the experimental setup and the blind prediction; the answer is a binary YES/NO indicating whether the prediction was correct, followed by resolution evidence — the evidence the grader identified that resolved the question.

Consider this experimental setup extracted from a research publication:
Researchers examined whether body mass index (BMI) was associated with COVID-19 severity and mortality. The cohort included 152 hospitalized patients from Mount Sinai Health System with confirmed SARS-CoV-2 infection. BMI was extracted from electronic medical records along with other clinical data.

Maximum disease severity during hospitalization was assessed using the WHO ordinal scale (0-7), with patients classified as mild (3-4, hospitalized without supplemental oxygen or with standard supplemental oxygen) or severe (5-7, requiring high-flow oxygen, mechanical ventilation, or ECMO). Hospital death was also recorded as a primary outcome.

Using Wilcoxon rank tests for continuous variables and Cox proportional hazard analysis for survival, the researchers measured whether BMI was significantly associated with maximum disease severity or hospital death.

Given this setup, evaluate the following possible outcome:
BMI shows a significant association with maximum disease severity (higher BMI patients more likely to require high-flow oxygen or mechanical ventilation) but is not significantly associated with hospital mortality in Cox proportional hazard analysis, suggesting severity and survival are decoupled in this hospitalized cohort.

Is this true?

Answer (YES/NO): NO